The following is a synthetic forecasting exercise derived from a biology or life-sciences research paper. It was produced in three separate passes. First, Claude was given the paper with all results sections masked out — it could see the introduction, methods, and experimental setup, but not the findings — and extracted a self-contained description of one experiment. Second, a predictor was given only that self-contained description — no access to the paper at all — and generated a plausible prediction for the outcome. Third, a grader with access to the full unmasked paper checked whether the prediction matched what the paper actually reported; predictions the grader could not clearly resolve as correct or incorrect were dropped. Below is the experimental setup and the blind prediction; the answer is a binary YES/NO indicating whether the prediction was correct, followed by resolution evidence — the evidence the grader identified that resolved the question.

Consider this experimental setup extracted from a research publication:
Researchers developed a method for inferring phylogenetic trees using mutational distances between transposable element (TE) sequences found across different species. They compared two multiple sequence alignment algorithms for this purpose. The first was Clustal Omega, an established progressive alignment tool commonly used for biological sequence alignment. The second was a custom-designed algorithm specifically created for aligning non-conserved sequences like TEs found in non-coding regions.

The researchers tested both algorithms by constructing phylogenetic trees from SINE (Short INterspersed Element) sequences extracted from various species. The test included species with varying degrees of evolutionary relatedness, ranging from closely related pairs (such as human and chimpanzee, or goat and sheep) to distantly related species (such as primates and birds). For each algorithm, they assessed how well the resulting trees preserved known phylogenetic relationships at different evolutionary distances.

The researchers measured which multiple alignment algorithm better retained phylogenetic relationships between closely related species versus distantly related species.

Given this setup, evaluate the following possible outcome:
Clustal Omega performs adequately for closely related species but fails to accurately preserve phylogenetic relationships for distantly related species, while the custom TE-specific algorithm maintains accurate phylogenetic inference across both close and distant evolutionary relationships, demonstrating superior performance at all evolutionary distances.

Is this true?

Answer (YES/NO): NO